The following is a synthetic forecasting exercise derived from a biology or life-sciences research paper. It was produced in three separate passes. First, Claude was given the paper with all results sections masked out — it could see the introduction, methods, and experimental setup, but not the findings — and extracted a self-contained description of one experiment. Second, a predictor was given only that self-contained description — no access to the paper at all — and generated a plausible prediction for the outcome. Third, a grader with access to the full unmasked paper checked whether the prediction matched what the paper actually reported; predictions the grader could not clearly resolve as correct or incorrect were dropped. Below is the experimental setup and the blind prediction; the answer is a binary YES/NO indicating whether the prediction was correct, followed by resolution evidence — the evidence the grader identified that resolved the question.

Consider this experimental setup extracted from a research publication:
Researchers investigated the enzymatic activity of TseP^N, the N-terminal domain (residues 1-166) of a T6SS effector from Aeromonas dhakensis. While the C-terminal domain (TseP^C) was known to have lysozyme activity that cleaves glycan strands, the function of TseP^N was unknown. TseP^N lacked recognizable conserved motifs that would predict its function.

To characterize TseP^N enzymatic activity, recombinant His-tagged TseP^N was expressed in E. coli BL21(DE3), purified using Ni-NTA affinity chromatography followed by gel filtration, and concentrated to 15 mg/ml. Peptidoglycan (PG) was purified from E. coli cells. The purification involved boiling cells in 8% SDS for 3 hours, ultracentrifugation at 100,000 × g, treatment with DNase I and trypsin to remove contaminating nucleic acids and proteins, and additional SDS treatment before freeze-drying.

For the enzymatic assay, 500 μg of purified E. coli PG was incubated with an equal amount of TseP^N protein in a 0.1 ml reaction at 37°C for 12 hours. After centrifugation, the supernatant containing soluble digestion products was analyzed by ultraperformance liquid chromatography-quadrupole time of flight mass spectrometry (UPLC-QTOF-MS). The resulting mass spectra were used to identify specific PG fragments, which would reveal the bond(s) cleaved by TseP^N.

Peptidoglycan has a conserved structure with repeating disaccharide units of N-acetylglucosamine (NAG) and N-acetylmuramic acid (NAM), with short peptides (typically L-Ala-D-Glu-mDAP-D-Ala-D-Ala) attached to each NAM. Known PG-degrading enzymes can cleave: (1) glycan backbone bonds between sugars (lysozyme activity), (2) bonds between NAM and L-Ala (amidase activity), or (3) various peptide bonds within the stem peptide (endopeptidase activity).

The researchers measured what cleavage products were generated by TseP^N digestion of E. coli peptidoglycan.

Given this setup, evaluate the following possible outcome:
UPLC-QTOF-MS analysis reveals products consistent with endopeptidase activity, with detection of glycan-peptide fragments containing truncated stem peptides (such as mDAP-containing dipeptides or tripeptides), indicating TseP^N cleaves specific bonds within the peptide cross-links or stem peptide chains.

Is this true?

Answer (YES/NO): NO